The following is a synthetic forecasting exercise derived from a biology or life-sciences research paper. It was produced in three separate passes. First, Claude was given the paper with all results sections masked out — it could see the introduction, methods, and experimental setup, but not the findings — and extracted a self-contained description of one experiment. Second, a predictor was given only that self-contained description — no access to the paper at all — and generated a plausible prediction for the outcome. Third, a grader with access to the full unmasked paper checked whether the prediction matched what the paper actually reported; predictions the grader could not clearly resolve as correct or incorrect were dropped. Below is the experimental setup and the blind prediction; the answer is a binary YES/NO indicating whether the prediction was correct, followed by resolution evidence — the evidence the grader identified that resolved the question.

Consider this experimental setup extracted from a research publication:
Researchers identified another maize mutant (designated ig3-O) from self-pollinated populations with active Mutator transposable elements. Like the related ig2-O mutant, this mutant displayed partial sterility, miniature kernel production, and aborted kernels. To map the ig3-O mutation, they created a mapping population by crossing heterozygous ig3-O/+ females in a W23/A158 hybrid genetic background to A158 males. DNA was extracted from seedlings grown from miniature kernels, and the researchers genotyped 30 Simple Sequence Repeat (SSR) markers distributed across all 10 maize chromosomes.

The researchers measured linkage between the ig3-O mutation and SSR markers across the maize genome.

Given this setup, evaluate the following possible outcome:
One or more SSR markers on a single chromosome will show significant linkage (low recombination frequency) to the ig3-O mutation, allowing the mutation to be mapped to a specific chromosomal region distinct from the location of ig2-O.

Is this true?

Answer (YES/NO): YES